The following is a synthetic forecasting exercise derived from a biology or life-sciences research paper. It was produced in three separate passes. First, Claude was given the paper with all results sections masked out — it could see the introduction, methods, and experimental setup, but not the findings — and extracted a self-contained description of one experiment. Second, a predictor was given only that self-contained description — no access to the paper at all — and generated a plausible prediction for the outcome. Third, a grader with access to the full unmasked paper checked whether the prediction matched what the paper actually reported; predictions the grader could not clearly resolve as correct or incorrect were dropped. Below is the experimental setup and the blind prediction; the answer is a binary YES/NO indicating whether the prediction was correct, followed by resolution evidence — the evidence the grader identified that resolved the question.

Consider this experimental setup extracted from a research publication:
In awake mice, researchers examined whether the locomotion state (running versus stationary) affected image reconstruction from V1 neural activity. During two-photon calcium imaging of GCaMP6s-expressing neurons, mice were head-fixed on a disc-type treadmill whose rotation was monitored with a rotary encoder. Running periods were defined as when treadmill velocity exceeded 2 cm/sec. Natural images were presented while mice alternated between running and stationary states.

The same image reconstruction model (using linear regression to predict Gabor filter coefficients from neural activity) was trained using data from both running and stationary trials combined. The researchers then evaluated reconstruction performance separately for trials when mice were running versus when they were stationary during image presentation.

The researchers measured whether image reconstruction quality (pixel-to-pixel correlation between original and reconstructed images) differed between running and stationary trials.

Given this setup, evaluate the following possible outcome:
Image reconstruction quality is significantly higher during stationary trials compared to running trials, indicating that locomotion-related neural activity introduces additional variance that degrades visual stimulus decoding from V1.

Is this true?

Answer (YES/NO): NO